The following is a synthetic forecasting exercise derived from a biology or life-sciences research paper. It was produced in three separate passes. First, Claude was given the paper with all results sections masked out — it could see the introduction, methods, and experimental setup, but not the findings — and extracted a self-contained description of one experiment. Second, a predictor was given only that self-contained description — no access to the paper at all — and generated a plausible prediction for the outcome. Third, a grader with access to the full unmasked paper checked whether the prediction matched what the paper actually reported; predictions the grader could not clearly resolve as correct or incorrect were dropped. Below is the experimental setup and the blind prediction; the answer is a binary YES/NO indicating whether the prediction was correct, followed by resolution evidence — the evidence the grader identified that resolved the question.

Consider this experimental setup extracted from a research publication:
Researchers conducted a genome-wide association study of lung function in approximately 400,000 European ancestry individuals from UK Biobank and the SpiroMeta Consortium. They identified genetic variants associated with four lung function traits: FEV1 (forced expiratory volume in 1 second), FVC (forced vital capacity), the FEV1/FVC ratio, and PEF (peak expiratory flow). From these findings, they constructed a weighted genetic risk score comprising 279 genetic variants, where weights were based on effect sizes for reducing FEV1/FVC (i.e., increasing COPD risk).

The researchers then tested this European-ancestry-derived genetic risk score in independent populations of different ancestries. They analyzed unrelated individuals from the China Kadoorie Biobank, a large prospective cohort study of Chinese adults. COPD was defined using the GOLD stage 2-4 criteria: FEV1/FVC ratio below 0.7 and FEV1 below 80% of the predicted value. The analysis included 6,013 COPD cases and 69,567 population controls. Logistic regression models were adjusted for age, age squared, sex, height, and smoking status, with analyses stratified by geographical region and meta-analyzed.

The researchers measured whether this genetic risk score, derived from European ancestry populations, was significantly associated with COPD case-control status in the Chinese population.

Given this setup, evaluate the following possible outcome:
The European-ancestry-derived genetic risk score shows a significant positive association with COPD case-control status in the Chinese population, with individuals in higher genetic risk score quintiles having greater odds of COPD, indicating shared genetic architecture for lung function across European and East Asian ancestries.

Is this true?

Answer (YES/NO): NO